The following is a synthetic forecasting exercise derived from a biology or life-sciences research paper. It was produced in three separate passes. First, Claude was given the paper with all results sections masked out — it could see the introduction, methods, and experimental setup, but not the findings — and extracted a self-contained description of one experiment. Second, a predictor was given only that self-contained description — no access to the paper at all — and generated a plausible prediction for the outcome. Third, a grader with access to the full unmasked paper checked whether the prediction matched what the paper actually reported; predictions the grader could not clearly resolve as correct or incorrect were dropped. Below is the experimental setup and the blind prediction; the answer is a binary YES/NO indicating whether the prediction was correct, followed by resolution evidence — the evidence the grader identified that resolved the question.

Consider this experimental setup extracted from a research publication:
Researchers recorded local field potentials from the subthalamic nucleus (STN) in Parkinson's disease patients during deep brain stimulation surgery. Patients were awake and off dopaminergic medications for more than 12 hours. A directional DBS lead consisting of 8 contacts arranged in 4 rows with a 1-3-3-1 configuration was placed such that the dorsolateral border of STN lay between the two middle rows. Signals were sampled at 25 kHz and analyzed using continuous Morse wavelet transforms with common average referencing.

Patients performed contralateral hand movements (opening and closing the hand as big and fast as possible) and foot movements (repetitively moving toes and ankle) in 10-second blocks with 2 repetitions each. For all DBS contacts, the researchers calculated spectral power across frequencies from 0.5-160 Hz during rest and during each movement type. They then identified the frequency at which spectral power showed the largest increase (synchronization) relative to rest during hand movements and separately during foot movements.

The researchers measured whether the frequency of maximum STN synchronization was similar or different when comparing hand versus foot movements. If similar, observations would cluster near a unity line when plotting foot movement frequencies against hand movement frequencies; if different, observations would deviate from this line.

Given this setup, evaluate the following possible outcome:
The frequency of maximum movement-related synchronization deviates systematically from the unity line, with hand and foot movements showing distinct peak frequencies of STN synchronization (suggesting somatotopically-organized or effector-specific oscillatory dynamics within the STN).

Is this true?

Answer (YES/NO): YES